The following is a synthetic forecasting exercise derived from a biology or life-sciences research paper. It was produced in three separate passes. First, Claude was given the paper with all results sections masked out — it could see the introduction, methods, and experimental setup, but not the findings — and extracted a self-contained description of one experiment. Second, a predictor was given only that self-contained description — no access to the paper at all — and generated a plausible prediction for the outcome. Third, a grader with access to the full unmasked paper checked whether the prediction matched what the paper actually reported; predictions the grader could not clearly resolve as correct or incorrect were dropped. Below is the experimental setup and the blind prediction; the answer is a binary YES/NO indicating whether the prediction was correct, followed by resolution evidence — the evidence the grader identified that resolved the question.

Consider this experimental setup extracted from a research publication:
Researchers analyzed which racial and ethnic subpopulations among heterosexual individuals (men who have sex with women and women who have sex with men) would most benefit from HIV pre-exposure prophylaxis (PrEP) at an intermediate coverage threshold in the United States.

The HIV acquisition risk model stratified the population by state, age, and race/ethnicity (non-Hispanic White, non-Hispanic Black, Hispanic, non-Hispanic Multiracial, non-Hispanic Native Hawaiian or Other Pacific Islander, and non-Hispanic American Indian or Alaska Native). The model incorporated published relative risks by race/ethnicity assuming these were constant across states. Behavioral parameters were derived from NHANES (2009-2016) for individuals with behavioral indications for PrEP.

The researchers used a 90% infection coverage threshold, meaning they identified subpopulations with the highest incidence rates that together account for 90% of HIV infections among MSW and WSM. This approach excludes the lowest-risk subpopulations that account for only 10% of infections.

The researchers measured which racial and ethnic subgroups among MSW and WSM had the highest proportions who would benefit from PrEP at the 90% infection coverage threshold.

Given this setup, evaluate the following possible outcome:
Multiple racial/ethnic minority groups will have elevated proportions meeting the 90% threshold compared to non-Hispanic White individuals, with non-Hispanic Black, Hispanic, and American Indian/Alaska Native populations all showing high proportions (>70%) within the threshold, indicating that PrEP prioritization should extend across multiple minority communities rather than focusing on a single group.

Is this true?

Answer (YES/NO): NO